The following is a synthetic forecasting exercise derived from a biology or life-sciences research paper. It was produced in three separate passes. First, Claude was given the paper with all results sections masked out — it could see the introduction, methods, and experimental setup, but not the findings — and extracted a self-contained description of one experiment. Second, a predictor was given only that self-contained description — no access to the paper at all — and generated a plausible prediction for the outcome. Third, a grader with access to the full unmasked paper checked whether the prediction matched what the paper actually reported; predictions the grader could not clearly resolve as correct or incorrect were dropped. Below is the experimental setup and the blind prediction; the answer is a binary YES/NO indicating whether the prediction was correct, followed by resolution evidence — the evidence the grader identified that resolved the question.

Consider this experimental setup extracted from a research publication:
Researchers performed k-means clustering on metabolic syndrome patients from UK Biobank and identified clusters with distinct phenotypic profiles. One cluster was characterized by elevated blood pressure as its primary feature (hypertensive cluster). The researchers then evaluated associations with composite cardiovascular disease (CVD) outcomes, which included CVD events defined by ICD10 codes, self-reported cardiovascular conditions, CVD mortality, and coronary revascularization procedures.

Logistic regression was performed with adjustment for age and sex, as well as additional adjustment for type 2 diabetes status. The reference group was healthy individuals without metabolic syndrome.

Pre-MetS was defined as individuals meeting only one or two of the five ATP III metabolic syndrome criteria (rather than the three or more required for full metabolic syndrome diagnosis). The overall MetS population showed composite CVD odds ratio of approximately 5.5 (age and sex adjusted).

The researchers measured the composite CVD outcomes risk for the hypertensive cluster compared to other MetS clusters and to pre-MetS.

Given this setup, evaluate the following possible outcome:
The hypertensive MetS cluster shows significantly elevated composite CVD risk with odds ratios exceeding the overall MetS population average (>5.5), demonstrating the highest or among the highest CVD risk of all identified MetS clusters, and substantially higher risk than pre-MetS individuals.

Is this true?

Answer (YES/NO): NO